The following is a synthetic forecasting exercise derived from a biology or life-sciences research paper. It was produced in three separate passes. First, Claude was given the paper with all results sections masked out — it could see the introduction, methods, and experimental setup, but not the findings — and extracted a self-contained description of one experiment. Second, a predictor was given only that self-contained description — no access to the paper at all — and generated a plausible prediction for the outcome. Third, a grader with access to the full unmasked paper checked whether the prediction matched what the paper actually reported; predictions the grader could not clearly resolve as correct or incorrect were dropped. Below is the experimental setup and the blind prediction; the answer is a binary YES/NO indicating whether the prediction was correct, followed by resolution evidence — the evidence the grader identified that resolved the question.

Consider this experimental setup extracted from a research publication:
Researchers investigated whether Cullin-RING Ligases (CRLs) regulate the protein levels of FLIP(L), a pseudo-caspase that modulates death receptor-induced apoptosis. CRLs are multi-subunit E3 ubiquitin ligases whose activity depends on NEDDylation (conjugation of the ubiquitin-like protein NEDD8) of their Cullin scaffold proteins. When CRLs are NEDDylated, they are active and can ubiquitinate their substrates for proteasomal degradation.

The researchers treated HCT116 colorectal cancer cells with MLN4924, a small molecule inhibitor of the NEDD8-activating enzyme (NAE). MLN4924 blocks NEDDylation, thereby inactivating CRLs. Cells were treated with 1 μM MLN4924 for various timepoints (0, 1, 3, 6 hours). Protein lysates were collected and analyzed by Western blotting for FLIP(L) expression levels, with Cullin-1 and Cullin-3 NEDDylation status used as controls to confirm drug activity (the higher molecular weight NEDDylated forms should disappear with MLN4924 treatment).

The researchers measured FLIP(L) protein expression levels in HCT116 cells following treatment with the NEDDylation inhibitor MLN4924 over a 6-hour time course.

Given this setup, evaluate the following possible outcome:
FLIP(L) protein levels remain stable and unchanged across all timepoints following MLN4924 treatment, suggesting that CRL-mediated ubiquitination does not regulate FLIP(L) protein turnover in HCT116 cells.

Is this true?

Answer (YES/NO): NO